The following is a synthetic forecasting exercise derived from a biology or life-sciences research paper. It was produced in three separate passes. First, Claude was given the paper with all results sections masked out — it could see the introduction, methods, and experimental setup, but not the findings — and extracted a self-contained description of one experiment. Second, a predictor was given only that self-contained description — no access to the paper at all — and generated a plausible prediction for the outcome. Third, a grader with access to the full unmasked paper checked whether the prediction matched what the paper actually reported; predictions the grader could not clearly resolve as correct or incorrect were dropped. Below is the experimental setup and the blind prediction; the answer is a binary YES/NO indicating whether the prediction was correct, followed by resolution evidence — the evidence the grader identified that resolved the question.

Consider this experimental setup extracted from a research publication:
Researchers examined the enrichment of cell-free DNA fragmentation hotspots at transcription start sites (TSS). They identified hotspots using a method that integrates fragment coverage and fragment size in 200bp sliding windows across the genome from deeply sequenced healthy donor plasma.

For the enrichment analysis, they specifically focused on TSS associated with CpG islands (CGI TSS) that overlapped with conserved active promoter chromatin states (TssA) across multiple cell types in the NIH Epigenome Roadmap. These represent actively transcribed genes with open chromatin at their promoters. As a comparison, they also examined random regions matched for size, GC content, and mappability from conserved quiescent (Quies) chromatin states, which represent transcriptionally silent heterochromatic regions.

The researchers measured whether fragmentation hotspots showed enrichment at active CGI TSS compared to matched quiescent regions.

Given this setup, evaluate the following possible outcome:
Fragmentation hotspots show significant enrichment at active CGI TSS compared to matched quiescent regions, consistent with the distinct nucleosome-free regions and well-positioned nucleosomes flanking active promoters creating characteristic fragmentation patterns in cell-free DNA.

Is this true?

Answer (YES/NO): YES